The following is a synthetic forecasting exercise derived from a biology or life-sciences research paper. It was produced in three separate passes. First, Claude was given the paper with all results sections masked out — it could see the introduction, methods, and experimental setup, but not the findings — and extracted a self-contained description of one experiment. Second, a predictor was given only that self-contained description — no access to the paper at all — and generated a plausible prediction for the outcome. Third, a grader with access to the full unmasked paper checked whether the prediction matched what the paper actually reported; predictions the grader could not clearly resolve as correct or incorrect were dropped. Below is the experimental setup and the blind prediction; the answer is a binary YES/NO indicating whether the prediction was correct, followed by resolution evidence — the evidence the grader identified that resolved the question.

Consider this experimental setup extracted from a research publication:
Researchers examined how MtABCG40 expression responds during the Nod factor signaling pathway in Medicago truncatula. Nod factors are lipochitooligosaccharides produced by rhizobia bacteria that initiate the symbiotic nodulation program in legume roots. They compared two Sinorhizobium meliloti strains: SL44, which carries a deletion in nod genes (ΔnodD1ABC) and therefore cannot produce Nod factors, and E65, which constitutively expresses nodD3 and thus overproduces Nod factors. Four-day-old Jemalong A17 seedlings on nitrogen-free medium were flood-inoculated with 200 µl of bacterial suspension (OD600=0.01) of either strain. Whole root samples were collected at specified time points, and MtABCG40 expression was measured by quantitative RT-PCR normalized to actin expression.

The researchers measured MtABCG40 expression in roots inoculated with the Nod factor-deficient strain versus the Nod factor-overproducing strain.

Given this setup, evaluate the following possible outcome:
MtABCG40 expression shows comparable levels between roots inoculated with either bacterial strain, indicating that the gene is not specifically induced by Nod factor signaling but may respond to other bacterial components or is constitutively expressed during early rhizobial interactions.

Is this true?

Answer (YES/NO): NO